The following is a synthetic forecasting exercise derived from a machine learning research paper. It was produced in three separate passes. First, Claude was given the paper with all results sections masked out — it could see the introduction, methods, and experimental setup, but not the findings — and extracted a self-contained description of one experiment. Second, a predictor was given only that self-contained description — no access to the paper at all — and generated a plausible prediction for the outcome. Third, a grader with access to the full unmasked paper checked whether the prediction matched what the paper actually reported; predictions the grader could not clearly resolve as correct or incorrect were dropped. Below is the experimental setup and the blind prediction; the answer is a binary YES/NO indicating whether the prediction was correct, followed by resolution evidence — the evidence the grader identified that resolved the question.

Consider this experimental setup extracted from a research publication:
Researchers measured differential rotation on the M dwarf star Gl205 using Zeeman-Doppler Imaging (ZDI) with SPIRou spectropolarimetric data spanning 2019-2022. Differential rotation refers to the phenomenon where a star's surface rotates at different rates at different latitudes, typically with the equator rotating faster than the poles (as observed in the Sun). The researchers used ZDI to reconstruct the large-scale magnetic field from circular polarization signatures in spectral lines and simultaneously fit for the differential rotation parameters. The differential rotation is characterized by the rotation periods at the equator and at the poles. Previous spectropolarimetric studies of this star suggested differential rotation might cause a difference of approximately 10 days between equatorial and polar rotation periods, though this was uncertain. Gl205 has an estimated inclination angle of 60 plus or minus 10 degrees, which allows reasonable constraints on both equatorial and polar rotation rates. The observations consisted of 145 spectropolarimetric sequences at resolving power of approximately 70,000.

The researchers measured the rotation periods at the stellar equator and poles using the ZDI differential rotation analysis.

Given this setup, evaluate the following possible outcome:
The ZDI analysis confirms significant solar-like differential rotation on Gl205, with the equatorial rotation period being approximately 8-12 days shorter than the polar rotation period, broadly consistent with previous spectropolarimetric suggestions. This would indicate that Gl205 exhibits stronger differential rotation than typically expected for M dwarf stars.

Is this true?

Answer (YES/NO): NO